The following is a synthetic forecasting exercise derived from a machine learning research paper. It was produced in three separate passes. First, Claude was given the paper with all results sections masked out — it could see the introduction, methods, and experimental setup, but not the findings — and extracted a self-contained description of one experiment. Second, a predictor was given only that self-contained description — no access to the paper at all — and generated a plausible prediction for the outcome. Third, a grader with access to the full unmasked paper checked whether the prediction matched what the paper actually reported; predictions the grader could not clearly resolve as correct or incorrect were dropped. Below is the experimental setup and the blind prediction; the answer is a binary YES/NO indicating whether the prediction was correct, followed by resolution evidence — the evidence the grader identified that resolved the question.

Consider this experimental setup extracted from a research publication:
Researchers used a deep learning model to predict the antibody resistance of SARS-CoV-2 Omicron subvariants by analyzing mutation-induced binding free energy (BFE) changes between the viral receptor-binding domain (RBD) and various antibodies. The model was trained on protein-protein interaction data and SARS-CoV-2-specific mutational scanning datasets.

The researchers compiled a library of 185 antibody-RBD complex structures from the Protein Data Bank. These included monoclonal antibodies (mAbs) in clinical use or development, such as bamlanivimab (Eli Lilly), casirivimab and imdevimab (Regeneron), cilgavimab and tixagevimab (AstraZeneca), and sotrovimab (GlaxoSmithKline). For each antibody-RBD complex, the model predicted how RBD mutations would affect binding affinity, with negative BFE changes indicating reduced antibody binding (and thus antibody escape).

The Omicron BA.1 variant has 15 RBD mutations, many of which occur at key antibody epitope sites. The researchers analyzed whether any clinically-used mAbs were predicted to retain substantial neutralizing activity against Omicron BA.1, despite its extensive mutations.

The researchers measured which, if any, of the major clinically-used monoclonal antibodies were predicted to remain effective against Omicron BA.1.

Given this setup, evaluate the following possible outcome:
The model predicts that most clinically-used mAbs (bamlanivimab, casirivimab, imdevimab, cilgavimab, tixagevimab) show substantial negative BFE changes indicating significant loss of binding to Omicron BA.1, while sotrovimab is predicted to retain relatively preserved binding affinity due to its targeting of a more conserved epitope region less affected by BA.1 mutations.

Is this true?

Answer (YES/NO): YES